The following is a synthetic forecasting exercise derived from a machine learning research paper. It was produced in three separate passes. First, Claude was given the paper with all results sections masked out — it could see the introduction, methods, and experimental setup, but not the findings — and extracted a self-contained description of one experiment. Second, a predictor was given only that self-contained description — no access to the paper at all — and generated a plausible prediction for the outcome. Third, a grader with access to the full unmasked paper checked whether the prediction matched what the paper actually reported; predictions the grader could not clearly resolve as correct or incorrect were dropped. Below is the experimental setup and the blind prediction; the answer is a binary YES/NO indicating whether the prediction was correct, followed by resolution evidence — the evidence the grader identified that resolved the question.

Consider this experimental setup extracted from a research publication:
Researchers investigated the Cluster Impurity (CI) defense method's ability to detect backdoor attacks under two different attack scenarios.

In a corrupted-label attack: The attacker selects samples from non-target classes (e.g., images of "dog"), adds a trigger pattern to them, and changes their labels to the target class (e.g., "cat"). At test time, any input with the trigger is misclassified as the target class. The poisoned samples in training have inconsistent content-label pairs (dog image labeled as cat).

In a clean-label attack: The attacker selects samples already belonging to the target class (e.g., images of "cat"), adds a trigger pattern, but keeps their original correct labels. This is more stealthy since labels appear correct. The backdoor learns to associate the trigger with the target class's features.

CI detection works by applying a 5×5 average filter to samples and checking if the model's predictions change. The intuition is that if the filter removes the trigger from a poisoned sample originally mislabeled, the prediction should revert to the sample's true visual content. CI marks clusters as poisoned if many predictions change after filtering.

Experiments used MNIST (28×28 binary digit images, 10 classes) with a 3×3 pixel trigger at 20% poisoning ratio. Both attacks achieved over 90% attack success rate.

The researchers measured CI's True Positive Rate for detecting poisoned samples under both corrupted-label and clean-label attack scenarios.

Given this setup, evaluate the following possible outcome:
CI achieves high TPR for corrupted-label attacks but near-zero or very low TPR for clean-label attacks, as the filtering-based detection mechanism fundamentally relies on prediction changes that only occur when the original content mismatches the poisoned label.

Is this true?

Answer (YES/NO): NO